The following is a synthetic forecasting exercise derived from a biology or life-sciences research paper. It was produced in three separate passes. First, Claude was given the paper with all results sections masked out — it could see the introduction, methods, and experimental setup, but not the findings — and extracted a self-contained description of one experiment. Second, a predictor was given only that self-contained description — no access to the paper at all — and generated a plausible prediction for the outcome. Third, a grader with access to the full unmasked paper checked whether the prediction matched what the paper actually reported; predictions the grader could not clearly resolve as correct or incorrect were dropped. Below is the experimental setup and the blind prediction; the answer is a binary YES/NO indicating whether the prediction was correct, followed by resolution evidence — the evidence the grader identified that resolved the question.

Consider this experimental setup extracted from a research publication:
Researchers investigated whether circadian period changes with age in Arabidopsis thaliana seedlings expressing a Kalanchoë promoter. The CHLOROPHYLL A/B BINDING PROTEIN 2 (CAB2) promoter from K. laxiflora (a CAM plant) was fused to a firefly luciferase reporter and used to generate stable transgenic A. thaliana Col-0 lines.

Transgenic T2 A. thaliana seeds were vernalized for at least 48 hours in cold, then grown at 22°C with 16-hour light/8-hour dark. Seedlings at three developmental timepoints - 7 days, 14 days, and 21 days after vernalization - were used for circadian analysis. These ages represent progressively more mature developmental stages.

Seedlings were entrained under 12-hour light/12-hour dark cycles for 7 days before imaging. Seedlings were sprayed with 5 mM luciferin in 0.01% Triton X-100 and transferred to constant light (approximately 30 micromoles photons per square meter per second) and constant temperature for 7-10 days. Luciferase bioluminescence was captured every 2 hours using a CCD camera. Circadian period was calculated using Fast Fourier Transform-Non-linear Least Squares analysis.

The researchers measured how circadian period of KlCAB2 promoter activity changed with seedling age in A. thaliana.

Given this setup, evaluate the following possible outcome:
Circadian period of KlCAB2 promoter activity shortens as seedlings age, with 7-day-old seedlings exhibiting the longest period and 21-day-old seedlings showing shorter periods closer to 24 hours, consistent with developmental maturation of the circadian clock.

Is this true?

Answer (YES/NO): NO